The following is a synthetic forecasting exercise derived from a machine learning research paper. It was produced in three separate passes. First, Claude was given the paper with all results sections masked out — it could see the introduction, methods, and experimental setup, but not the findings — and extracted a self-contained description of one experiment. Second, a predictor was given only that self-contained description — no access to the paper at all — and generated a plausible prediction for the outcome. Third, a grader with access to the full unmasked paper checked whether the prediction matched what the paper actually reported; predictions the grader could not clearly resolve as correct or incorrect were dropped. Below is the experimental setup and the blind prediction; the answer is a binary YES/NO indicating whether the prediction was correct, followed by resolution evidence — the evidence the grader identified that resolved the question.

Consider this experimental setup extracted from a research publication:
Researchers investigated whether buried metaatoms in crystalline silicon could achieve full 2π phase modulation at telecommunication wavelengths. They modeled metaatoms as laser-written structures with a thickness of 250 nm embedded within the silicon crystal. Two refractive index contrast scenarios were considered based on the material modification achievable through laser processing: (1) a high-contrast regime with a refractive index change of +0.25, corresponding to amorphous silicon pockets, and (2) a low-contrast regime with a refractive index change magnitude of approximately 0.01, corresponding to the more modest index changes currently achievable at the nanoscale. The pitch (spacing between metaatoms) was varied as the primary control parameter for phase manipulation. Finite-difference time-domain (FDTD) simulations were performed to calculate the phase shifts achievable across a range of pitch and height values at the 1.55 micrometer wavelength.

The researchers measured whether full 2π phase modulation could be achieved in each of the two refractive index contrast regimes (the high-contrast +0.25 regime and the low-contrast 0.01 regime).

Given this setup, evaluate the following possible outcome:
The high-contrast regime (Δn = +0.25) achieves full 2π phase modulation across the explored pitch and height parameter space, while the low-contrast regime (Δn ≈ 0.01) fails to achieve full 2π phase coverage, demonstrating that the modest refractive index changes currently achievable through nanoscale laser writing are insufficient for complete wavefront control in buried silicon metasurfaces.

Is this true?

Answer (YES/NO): NO